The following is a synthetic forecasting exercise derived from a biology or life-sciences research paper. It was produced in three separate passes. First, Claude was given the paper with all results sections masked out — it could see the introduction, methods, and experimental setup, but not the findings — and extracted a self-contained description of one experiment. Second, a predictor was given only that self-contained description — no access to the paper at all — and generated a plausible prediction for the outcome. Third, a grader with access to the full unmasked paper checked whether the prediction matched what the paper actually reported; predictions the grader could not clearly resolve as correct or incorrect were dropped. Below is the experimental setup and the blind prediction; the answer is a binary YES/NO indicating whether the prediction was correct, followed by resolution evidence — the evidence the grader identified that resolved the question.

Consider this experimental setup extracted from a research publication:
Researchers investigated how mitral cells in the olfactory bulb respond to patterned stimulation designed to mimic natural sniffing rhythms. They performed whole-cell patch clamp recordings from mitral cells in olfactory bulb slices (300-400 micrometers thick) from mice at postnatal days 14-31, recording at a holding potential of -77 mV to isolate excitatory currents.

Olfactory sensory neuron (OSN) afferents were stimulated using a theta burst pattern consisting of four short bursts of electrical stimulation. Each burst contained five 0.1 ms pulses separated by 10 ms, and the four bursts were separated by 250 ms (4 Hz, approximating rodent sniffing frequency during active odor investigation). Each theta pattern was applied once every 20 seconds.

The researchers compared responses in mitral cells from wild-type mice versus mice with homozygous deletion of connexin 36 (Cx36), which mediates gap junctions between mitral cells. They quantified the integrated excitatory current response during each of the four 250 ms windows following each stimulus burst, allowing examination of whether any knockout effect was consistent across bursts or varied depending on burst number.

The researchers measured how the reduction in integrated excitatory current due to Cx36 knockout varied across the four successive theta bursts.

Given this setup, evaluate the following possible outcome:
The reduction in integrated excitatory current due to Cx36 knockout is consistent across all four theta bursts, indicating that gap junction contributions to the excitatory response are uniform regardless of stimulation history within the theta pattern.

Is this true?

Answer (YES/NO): NO